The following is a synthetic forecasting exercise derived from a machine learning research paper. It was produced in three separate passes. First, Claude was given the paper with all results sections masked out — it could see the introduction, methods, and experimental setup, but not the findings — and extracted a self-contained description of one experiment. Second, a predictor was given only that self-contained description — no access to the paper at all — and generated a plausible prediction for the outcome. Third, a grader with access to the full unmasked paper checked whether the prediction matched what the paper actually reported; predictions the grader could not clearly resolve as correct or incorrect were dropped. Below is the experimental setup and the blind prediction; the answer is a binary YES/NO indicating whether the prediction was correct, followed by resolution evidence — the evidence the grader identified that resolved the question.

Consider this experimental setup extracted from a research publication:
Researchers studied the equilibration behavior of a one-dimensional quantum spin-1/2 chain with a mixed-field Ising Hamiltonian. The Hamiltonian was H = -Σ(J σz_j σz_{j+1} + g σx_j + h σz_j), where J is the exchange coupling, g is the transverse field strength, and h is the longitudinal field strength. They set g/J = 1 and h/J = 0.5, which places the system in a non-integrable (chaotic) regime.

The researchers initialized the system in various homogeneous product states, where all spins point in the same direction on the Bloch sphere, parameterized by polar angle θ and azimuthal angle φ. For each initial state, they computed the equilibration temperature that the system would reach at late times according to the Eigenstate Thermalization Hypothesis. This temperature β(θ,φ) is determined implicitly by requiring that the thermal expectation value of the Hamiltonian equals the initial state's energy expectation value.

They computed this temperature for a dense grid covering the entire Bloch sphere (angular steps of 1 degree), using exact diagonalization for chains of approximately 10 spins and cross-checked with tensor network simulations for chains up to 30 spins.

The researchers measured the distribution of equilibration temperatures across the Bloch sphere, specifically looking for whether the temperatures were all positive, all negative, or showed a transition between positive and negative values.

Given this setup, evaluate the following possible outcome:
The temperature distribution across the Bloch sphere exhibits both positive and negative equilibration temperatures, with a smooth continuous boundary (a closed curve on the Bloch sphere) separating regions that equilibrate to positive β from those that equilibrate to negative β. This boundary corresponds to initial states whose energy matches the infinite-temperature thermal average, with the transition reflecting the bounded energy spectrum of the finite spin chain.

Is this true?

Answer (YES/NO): YES